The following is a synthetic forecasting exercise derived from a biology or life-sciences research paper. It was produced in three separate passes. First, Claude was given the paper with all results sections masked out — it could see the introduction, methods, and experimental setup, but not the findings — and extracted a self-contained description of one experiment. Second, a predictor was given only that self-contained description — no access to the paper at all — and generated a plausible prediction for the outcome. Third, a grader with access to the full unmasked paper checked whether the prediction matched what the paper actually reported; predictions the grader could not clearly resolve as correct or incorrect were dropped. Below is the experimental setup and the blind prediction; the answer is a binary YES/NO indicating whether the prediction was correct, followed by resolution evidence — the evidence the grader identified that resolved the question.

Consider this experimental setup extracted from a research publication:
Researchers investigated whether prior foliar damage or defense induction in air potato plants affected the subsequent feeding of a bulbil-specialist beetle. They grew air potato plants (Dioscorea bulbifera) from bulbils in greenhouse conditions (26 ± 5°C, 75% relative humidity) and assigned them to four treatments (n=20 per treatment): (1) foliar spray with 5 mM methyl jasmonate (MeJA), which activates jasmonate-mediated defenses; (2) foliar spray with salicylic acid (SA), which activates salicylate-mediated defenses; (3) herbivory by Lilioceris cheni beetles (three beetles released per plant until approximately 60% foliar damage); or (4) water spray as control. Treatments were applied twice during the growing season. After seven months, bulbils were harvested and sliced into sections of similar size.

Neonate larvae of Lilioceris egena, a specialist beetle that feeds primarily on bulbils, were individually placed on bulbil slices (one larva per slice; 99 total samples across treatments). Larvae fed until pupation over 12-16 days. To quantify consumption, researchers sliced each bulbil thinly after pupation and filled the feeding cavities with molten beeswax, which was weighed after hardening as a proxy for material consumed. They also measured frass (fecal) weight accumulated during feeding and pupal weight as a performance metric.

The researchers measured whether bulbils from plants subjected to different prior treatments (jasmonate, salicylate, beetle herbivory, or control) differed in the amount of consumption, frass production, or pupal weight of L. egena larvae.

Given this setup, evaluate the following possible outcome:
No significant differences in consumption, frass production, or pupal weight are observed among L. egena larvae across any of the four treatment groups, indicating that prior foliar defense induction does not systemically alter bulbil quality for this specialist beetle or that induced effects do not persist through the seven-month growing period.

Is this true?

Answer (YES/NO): NO